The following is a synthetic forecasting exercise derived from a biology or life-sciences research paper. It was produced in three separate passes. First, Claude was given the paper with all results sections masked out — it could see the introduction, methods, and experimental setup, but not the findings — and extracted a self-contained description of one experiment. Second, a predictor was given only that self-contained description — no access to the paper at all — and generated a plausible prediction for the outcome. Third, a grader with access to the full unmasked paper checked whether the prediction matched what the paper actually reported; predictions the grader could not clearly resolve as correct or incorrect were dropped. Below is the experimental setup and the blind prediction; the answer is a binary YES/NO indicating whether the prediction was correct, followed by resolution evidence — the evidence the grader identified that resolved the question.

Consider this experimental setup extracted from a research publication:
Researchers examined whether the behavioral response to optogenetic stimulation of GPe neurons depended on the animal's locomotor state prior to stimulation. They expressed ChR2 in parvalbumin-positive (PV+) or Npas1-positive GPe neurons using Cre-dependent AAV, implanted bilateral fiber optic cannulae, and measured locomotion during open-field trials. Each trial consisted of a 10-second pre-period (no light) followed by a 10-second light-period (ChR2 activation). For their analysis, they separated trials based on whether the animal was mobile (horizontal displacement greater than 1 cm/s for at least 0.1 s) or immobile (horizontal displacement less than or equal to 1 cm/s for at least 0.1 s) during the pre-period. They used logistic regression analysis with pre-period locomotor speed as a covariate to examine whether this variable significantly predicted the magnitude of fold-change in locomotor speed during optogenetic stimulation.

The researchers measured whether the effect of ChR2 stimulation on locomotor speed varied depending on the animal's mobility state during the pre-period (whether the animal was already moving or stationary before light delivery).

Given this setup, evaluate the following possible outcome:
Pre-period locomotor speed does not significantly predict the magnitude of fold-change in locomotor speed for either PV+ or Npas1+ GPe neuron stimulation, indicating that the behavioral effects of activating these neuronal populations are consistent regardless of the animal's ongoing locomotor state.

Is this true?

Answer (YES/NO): NO